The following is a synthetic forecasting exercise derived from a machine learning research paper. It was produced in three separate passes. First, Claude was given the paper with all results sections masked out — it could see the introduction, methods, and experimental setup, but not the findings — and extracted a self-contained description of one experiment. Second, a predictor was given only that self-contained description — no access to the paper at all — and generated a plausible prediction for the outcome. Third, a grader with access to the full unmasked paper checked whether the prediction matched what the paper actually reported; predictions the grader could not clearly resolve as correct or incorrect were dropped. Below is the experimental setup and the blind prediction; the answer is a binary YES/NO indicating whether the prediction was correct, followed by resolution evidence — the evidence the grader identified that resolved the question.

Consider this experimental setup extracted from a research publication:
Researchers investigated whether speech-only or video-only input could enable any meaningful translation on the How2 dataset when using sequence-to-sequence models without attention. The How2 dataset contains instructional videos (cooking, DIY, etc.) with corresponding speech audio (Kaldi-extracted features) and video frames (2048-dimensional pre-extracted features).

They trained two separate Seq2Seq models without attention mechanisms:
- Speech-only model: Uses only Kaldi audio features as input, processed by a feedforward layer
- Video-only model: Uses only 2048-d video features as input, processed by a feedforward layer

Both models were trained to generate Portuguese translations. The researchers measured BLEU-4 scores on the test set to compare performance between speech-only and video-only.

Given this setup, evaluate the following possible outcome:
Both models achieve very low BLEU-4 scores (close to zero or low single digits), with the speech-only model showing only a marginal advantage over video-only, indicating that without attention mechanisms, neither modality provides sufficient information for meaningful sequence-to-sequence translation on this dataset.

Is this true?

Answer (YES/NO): YES